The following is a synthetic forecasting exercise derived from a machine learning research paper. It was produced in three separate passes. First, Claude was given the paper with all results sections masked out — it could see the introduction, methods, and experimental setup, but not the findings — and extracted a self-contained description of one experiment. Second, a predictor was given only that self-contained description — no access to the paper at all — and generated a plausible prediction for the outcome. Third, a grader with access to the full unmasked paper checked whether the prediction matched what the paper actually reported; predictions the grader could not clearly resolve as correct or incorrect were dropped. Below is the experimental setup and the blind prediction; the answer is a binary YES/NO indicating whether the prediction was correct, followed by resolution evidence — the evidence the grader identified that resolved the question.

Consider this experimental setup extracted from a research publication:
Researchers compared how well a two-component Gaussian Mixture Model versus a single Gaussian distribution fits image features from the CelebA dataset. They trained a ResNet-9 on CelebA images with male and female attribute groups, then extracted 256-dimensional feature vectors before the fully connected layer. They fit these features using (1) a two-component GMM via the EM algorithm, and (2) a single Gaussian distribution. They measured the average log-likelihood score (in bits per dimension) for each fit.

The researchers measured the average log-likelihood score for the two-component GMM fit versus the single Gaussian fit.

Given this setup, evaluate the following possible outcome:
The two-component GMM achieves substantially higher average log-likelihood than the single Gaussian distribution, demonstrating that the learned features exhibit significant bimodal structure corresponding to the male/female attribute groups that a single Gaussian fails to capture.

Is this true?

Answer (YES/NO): YES